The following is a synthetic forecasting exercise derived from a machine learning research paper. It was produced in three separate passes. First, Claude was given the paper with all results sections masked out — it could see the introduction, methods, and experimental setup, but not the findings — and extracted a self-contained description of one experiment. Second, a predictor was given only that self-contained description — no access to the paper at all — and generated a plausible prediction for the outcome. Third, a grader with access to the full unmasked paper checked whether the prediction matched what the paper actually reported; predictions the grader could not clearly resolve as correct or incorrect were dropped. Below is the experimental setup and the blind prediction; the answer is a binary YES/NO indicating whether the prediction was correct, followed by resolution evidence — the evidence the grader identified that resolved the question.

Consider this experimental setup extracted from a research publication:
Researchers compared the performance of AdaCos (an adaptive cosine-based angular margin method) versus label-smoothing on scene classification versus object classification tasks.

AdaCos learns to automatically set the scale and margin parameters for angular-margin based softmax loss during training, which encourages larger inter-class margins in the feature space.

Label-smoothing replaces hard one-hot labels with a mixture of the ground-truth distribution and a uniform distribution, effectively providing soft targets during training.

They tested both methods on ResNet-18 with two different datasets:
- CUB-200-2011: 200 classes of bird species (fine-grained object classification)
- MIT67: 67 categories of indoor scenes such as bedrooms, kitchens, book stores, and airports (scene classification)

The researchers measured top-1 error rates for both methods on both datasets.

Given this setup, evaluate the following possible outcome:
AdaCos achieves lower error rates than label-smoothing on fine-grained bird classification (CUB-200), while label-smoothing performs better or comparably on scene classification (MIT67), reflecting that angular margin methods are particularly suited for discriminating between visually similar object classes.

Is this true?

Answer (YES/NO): NO